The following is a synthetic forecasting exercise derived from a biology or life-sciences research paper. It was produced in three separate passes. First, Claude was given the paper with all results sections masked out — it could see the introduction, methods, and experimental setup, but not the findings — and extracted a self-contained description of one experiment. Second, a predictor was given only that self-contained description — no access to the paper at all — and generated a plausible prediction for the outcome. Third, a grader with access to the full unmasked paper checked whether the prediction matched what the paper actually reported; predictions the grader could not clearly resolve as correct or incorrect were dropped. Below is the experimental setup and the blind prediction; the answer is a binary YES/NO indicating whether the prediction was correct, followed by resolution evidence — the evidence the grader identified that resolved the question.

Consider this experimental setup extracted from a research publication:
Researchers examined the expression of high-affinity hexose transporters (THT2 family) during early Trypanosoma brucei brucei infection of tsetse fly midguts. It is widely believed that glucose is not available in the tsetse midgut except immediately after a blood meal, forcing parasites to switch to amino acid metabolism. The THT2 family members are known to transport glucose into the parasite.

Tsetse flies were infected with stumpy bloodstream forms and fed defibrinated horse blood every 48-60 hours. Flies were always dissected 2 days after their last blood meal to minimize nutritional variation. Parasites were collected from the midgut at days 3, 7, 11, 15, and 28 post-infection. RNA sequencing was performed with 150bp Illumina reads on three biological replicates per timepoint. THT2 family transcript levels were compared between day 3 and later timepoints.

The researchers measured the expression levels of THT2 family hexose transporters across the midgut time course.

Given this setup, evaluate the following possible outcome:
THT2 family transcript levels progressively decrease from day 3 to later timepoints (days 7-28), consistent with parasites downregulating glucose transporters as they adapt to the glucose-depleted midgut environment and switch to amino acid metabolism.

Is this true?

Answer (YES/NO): YES